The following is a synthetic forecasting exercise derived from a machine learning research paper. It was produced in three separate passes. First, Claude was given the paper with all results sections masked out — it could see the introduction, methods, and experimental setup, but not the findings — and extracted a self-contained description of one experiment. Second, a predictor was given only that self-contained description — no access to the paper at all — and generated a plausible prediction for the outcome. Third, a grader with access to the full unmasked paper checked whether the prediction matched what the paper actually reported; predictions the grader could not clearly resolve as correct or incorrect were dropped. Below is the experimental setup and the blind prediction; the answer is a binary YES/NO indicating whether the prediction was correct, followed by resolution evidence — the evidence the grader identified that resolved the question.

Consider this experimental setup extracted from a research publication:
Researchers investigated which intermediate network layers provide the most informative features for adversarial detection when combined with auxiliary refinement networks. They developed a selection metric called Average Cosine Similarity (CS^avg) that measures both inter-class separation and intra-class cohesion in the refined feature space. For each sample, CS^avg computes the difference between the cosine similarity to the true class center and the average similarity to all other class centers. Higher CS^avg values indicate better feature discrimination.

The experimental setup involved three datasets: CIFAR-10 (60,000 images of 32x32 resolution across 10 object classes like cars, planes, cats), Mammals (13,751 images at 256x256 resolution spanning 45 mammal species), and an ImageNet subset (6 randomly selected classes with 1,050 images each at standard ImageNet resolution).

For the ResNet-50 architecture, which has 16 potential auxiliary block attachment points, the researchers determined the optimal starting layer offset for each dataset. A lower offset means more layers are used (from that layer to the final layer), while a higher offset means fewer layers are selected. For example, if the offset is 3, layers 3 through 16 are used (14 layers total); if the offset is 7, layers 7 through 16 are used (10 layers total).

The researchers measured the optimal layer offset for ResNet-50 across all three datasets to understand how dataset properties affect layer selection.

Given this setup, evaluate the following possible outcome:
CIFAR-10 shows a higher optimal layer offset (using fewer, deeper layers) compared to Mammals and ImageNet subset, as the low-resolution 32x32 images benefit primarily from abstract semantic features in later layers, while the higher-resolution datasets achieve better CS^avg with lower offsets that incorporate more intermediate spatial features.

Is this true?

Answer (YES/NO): NO